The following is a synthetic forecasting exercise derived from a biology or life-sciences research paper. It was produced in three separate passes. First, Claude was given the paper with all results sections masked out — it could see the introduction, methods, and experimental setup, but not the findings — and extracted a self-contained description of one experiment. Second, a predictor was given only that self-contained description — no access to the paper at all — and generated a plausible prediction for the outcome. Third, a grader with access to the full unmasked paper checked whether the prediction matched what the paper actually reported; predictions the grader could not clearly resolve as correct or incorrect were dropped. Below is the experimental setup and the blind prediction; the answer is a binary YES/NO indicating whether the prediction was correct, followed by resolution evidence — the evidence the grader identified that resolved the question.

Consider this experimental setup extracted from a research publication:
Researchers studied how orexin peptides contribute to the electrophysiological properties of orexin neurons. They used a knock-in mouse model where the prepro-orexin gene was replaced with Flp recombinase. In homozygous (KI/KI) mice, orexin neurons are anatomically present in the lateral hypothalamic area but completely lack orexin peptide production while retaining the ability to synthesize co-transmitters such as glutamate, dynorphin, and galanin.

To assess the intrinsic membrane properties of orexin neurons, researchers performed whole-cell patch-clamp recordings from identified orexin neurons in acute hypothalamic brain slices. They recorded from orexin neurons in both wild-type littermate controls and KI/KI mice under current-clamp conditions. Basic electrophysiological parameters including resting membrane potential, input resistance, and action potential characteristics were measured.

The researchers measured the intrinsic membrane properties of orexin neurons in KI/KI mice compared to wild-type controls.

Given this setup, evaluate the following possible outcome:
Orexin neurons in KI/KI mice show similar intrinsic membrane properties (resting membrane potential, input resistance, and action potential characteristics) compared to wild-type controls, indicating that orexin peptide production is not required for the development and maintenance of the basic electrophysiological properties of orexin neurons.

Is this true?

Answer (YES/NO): NO